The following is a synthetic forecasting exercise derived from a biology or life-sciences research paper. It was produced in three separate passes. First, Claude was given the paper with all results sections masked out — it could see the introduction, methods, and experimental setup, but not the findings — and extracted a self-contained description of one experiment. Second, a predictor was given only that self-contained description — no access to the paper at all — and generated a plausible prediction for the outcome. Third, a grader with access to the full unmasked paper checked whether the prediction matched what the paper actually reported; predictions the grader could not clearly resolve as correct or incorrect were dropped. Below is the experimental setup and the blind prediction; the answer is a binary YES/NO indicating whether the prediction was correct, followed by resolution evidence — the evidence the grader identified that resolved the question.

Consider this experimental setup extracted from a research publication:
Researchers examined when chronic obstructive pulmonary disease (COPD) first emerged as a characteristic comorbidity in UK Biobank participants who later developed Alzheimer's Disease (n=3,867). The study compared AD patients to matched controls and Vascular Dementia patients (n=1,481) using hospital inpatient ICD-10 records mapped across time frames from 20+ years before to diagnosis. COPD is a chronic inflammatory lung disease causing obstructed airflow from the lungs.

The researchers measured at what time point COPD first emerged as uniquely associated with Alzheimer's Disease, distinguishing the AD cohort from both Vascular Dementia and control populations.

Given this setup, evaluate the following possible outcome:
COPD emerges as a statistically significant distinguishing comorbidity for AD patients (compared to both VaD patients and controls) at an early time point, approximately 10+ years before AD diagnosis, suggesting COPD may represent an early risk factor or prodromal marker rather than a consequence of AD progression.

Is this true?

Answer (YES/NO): YES